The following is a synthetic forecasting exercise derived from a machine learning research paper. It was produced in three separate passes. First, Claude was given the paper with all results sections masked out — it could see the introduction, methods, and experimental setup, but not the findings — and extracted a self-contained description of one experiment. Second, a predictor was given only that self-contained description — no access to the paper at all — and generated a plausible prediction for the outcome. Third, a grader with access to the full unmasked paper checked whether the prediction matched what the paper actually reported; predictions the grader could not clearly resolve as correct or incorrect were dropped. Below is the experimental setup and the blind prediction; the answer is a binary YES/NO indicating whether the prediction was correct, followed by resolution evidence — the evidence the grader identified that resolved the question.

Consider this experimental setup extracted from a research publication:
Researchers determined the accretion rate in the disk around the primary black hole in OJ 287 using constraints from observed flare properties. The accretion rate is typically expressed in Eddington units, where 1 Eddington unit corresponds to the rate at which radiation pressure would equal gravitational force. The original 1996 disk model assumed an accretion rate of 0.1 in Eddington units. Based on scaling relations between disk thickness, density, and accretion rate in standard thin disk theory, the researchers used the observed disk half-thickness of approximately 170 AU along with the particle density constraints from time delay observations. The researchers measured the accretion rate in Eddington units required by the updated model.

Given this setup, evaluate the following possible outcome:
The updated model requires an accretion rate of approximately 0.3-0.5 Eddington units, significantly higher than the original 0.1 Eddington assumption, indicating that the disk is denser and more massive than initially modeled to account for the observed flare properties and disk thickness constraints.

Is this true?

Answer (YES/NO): NO